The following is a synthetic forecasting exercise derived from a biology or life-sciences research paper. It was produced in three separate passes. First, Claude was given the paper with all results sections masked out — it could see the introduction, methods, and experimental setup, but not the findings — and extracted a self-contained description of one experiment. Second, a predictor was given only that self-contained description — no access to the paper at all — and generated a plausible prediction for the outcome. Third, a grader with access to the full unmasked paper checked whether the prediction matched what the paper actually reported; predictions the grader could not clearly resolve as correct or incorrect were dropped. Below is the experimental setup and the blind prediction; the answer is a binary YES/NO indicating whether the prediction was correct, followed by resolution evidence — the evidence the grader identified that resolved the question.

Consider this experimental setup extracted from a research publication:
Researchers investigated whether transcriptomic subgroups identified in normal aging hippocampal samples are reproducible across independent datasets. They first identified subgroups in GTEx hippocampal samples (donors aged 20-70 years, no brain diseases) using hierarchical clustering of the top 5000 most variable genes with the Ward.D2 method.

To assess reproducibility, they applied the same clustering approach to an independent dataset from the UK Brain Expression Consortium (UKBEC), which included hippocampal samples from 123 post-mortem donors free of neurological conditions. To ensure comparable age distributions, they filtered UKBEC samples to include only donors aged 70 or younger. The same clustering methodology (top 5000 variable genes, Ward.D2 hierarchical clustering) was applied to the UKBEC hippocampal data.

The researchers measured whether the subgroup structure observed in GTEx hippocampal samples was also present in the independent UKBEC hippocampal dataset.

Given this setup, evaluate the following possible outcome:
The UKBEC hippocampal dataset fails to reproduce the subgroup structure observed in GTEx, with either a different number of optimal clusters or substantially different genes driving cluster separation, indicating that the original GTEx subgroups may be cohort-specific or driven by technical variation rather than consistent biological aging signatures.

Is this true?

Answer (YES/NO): NO